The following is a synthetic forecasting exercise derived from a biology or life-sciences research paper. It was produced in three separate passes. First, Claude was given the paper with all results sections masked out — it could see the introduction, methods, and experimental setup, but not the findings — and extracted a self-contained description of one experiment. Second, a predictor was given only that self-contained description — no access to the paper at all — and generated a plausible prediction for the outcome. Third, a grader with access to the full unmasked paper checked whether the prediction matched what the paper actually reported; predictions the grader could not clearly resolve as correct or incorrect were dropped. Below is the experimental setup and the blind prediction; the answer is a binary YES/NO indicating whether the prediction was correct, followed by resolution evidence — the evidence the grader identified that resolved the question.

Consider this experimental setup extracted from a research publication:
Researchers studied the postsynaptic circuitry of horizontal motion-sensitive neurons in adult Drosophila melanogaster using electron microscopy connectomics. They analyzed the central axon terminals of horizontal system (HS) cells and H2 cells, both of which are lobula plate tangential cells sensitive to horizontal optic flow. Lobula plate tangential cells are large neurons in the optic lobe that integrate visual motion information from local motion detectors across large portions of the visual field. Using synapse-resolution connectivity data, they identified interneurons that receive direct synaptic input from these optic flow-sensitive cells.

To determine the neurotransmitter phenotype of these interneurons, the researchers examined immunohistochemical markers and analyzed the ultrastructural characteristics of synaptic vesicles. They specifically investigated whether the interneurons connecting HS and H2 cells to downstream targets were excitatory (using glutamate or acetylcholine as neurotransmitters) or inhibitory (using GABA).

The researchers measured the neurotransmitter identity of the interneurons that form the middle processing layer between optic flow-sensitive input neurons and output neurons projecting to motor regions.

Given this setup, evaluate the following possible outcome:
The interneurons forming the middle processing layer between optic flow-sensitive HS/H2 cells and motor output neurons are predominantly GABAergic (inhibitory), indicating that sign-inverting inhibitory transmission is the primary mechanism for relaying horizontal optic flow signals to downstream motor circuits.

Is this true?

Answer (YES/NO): NO